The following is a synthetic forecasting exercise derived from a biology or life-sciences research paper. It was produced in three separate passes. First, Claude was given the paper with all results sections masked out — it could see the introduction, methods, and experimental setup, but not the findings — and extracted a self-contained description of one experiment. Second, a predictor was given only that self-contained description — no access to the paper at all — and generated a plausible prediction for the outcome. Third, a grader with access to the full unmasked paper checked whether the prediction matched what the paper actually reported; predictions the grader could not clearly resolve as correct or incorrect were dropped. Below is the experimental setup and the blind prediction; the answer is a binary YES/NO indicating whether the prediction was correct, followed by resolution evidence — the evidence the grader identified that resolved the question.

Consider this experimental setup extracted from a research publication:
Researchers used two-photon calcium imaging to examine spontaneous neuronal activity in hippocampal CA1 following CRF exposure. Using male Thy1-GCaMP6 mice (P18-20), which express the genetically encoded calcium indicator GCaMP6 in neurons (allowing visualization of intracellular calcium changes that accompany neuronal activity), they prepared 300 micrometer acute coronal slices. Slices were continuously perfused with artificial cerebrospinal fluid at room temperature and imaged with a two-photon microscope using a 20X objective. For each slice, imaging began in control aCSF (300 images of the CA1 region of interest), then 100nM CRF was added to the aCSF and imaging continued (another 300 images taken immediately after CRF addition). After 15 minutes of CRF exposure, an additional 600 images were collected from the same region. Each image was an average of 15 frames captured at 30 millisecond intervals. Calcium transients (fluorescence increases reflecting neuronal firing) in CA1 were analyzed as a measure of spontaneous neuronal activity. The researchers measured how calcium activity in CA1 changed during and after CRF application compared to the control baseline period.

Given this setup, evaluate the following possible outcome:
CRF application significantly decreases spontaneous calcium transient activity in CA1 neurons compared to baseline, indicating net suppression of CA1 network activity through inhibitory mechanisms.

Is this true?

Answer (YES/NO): NO